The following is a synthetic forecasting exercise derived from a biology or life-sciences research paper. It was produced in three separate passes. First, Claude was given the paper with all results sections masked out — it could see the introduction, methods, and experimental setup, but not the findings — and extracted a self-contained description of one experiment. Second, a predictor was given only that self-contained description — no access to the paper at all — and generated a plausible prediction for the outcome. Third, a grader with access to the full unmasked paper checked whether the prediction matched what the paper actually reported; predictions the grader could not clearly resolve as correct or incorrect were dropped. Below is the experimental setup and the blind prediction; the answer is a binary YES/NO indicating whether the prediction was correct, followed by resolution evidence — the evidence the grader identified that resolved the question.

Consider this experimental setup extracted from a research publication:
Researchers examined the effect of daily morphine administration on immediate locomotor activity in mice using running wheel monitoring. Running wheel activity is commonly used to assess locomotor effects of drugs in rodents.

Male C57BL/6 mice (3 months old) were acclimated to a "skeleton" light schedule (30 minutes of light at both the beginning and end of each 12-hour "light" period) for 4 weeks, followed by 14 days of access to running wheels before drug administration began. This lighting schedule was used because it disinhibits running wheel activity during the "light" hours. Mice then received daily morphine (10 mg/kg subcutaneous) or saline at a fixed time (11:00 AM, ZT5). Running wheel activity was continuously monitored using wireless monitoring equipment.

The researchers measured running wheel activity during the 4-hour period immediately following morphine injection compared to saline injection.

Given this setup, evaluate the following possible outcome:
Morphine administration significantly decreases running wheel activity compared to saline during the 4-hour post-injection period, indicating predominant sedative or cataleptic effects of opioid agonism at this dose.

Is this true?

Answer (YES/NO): NO